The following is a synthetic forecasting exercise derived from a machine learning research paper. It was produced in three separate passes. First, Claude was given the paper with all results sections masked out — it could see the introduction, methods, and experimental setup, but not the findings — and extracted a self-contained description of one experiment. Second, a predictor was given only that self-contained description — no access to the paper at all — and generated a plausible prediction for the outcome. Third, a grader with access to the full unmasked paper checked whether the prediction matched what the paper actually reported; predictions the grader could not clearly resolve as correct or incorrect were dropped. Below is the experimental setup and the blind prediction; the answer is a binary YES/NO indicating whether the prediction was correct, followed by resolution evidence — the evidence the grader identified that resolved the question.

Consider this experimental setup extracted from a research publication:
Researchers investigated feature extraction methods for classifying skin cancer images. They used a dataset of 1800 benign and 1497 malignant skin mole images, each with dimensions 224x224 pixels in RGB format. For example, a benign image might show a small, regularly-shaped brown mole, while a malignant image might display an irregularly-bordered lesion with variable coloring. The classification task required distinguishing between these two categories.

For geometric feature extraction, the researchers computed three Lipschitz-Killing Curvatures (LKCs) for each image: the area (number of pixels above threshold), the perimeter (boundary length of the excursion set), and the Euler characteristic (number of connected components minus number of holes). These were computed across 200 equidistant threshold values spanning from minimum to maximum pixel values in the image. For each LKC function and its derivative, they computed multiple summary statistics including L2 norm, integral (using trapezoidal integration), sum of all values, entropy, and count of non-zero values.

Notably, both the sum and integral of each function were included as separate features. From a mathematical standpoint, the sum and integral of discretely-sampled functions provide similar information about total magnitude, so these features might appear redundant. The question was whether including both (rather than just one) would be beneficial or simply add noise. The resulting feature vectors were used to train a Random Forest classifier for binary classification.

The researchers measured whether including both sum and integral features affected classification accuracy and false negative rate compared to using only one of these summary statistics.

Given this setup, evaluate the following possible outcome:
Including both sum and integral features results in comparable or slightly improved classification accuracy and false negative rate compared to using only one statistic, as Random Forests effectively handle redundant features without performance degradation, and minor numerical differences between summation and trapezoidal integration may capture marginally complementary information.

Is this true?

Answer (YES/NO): YES